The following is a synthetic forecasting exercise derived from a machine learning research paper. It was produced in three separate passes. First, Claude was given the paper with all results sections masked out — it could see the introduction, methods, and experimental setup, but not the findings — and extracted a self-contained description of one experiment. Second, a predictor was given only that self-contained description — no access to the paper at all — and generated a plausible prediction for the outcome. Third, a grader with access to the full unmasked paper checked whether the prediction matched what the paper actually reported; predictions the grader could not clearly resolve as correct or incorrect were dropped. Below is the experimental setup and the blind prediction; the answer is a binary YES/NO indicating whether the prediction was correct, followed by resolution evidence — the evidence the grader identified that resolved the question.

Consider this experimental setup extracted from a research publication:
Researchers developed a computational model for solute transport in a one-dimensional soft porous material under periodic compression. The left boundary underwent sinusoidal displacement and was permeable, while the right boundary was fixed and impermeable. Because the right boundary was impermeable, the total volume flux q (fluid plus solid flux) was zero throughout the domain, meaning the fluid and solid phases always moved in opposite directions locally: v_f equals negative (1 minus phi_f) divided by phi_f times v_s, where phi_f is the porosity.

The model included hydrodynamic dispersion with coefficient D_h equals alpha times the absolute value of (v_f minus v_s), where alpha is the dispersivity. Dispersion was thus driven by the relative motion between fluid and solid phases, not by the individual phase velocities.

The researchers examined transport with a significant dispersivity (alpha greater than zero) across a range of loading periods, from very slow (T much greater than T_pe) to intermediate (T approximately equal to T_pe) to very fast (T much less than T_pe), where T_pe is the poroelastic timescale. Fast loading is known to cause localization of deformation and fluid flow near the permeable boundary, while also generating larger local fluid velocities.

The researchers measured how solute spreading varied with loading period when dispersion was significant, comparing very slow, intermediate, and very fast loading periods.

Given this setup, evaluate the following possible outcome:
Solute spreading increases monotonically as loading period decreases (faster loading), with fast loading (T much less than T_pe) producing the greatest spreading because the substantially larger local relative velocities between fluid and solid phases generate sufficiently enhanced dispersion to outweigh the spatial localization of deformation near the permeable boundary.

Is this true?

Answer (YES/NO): NO